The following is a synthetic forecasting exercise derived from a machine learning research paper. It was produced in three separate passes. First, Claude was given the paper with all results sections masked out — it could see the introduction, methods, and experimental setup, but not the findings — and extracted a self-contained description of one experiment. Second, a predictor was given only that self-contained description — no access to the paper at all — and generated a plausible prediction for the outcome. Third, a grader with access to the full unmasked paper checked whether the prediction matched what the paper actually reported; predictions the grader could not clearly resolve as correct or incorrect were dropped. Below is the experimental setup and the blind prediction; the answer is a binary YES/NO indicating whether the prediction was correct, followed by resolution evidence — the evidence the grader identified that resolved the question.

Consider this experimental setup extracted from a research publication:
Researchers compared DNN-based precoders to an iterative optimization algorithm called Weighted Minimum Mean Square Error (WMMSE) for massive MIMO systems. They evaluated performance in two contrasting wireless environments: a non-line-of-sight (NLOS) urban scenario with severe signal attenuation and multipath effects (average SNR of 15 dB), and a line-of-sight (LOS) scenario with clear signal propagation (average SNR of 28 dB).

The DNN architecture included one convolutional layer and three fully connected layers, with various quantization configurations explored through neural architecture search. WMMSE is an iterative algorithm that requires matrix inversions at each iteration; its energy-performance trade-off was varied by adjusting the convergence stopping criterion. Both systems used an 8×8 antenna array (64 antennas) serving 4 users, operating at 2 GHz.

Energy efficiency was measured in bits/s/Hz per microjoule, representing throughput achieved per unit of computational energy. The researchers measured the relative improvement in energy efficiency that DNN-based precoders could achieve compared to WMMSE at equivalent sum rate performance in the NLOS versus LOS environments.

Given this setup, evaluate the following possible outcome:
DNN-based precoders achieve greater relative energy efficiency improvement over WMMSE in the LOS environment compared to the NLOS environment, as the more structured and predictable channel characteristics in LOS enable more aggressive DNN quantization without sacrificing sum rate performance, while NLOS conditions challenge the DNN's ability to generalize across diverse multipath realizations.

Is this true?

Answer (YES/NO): NO